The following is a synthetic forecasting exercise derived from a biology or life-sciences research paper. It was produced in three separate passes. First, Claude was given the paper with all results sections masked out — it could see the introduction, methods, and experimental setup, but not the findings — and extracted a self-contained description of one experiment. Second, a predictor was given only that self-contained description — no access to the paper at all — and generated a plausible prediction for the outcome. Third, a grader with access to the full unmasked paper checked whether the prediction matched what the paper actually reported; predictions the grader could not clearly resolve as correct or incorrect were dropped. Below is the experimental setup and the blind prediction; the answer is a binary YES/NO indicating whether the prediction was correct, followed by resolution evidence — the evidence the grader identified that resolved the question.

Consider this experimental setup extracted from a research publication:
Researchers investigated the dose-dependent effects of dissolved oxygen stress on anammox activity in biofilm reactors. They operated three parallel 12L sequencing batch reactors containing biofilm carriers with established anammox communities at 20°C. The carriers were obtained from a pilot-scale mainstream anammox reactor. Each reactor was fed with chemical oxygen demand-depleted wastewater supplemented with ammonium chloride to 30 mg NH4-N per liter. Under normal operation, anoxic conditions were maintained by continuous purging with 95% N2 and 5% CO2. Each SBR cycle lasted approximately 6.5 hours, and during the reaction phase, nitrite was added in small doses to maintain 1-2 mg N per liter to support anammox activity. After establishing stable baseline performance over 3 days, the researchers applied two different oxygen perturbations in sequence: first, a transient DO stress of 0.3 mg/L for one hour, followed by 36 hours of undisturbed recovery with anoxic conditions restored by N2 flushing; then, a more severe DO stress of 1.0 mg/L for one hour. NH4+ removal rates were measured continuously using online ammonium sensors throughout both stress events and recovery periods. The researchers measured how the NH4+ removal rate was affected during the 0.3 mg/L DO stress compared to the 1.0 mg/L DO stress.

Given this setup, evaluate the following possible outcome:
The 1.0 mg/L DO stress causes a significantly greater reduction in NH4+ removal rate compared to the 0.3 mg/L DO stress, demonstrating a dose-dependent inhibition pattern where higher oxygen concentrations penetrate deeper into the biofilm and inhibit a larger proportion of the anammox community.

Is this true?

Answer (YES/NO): YES